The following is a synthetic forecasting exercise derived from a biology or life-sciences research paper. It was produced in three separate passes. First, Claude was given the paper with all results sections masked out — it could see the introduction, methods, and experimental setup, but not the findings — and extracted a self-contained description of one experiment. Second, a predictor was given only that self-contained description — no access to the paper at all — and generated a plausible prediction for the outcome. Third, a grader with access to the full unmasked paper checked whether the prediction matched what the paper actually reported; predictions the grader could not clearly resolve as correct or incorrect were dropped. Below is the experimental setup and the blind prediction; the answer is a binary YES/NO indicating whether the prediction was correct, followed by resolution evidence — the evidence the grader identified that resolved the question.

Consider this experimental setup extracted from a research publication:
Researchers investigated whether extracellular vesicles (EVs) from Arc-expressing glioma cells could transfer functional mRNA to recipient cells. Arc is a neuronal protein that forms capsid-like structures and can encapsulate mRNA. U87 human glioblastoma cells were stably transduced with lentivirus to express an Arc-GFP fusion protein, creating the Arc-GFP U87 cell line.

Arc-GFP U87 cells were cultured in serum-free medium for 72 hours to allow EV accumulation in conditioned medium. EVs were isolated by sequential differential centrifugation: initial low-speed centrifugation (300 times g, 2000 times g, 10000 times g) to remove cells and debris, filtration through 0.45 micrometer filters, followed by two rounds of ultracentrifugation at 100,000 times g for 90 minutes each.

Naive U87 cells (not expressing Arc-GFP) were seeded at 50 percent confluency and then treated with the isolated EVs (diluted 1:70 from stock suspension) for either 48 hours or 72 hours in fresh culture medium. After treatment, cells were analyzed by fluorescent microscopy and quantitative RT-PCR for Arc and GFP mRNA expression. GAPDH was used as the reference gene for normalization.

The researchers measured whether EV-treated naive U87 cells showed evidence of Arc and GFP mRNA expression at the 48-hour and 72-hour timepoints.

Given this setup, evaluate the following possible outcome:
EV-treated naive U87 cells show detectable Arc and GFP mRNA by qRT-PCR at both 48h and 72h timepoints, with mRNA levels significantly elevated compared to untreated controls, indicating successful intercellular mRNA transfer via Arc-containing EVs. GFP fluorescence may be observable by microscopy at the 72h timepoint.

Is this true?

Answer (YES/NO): YES